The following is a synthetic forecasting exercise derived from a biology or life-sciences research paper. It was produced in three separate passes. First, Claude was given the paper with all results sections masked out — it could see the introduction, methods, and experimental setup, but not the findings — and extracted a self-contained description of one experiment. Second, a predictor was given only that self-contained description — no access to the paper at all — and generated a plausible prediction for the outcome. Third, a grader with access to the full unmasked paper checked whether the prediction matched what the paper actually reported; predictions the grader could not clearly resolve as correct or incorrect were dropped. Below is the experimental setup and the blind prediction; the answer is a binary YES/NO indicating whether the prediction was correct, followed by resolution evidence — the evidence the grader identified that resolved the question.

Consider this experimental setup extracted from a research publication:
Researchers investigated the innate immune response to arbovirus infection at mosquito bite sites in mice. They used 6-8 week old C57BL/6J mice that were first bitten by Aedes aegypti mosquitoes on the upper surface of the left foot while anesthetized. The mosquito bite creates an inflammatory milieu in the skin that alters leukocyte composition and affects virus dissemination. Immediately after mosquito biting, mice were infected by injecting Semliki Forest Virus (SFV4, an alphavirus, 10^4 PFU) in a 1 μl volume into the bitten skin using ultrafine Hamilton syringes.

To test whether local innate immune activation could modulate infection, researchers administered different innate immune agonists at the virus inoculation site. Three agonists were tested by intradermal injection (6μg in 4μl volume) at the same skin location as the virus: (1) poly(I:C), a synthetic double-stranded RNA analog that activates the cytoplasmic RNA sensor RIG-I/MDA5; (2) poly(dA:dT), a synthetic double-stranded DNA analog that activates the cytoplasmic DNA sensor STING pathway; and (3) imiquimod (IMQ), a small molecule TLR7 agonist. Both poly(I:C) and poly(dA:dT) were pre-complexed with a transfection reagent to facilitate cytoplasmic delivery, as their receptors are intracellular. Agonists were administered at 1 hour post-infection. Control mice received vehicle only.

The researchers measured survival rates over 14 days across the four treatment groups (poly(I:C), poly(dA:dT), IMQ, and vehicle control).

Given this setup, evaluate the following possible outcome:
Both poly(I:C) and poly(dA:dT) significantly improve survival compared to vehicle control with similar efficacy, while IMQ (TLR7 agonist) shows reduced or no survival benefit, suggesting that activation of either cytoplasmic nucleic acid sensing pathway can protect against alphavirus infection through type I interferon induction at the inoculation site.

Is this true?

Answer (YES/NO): NO